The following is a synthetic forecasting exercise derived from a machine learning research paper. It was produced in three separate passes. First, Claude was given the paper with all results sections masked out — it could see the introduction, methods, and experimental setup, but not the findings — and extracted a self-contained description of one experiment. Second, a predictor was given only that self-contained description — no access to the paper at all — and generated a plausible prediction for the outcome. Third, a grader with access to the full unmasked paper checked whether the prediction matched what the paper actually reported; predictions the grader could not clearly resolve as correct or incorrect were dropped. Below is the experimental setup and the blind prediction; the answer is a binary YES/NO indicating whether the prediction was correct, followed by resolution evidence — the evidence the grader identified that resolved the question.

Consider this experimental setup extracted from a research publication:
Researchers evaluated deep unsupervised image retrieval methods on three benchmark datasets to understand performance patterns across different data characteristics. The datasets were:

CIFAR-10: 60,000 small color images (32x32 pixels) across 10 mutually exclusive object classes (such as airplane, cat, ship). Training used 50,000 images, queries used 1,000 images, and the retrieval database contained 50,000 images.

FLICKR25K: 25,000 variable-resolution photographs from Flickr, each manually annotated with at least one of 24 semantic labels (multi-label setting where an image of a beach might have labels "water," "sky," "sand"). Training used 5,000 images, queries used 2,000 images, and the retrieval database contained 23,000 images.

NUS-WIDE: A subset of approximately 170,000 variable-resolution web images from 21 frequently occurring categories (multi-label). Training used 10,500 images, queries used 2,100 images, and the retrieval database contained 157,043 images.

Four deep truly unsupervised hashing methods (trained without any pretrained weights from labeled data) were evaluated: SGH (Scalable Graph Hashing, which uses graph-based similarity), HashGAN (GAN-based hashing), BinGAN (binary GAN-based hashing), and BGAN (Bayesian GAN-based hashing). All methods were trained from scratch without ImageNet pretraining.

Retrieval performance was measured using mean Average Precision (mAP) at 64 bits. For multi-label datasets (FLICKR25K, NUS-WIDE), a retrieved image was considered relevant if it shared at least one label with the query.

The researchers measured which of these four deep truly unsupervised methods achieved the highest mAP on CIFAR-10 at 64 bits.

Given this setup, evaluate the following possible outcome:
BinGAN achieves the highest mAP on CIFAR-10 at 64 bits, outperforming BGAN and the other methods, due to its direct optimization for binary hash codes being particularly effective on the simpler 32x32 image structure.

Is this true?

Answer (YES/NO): NO